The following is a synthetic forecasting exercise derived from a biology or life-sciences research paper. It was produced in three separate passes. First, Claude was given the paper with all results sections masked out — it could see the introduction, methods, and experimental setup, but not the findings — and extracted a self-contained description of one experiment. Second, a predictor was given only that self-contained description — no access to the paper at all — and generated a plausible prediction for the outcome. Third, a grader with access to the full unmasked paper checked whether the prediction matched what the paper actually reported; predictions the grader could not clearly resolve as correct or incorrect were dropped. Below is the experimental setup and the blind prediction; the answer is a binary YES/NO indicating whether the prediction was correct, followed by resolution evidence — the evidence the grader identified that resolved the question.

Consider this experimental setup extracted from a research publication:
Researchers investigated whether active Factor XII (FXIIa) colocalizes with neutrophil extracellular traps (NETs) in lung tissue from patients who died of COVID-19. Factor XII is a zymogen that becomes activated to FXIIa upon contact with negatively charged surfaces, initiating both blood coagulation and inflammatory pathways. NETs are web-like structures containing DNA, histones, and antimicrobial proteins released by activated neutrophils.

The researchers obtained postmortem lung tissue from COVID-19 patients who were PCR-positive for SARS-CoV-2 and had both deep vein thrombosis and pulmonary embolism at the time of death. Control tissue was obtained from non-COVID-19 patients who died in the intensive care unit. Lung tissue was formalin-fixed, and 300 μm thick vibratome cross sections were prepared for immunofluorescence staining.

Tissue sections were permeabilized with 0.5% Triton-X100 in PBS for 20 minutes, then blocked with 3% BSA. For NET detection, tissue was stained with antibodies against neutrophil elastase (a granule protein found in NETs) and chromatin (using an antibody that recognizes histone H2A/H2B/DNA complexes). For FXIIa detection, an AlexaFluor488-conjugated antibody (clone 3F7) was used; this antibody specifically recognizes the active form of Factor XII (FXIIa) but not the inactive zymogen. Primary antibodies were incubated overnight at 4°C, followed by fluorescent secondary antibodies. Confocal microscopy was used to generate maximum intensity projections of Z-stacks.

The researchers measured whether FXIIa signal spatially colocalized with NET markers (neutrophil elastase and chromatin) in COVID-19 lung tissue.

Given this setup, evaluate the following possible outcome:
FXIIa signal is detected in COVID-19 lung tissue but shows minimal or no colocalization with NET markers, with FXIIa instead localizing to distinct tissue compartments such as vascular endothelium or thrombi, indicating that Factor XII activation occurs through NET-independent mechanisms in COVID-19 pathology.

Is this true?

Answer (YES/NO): NO